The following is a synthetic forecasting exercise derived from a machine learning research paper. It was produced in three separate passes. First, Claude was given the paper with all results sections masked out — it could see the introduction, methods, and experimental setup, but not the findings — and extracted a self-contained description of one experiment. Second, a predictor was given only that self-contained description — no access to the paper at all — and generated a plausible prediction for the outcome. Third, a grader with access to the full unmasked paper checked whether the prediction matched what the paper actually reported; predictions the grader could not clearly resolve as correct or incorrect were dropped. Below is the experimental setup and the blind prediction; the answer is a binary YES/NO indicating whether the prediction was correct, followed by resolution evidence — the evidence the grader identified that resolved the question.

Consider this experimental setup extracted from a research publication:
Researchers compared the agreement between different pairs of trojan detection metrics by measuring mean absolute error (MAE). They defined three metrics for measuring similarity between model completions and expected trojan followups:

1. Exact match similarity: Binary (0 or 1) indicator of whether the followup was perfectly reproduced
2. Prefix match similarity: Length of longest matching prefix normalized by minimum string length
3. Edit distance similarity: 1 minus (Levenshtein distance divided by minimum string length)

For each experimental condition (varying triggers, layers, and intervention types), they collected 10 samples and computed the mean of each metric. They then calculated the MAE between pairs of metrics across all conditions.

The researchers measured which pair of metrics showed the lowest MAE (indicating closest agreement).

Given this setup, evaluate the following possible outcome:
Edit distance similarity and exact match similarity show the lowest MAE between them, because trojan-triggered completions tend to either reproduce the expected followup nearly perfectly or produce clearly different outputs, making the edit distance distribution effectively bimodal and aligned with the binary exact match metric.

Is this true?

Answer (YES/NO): NO